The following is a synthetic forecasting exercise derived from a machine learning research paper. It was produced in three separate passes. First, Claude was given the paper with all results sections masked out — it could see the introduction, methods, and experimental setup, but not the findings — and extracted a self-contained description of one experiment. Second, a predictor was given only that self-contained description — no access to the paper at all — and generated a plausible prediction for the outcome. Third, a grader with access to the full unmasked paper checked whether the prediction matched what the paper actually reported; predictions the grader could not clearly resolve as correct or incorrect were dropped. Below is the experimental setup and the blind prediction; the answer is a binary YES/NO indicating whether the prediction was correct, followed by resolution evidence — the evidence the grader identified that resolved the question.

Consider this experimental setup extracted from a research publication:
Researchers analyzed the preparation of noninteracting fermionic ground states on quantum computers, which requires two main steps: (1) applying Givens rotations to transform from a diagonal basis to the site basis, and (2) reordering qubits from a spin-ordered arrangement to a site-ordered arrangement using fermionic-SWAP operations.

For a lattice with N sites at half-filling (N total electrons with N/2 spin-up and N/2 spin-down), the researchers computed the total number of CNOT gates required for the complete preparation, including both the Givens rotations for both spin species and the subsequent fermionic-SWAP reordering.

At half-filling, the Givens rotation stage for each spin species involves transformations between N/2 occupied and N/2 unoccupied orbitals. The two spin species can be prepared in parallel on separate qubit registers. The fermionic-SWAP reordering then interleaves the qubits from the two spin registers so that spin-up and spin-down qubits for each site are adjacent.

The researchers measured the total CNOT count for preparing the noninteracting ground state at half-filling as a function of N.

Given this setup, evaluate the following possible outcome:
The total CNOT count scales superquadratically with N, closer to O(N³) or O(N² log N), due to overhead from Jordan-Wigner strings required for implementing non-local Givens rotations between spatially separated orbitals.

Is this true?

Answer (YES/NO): NO